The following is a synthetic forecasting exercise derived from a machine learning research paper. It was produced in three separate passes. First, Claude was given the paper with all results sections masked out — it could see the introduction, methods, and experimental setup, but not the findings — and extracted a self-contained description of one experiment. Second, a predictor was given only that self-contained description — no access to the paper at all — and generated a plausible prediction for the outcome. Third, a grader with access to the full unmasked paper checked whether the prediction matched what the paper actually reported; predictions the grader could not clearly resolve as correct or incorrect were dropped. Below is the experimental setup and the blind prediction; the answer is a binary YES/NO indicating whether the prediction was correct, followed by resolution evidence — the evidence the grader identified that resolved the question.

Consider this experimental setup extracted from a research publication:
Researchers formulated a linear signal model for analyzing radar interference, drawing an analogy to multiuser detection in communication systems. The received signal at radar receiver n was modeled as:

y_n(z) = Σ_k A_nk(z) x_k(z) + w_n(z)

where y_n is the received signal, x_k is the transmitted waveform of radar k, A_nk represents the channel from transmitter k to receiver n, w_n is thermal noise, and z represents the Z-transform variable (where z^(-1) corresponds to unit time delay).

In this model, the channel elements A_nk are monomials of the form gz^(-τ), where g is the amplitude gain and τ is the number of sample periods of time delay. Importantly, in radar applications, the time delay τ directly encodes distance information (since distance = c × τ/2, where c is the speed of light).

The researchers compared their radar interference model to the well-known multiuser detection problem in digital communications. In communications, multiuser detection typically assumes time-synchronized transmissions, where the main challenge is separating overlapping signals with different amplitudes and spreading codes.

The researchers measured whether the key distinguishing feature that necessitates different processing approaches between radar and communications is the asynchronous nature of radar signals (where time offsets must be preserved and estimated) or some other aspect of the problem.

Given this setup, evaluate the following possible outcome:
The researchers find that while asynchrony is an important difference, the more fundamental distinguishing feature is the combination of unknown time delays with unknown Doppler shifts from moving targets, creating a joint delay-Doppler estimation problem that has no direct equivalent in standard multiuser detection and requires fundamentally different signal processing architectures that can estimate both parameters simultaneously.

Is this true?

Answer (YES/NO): NO